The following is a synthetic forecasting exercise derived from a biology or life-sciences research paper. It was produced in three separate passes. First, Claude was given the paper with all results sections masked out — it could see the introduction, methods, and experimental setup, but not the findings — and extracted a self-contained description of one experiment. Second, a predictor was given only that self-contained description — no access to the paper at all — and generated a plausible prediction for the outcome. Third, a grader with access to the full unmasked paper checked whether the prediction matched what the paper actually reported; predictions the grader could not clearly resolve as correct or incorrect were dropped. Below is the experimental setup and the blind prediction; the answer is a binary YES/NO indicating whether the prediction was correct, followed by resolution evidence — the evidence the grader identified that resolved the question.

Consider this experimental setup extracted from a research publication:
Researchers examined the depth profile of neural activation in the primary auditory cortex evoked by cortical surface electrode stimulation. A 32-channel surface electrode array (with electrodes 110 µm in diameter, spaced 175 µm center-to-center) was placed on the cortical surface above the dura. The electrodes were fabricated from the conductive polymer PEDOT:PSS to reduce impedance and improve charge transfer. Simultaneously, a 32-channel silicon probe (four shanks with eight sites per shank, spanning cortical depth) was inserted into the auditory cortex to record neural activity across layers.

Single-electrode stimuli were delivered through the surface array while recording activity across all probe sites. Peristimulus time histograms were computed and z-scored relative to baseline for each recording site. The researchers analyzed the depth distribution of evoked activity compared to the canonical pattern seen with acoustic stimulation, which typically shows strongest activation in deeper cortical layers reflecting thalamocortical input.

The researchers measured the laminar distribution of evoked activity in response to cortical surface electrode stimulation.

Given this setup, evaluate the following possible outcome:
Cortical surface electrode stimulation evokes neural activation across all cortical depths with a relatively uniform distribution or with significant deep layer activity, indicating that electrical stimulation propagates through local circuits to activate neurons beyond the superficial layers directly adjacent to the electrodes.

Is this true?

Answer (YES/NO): YES